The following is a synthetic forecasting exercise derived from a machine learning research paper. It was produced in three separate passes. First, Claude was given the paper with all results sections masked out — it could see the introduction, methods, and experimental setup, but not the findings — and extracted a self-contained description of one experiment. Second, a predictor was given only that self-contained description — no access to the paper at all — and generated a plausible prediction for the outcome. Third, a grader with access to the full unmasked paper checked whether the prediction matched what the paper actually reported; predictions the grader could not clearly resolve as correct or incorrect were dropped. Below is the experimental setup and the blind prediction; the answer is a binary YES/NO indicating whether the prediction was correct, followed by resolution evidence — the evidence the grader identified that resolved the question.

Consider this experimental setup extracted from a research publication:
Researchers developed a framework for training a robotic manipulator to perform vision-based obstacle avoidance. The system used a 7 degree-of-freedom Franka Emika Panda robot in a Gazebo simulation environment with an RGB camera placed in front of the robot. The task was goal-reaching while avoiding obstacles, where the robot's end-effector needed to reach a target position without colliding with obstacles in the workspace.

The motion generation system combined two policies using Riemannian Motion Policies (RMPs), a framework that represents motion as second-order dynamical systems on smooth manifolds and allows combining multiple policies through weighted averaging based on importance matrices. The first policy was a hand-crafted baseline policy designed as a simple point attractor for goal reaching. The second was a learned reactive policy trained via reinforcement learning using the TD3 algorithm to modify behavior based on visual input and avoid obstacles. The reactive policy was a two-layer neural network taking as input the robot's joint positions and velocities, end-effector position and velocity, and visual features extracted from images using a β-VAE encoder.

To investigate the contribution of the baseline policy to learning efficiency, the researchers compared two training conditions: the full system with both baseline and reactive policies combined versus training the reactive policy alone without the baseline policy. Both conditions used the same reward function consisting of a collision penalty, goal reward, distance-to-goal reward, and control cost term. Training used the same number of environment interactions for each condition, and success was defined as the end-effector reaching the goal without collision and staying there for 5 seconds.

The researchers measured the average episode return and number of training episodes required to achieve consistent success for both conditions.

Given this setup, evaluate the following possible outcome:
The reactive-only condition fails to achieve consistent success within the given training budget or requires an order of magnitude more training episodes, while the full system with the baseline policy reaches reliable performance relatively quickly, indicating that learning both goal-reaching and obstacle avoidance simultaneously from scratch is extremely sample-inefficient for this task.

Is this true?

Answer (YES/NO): YES